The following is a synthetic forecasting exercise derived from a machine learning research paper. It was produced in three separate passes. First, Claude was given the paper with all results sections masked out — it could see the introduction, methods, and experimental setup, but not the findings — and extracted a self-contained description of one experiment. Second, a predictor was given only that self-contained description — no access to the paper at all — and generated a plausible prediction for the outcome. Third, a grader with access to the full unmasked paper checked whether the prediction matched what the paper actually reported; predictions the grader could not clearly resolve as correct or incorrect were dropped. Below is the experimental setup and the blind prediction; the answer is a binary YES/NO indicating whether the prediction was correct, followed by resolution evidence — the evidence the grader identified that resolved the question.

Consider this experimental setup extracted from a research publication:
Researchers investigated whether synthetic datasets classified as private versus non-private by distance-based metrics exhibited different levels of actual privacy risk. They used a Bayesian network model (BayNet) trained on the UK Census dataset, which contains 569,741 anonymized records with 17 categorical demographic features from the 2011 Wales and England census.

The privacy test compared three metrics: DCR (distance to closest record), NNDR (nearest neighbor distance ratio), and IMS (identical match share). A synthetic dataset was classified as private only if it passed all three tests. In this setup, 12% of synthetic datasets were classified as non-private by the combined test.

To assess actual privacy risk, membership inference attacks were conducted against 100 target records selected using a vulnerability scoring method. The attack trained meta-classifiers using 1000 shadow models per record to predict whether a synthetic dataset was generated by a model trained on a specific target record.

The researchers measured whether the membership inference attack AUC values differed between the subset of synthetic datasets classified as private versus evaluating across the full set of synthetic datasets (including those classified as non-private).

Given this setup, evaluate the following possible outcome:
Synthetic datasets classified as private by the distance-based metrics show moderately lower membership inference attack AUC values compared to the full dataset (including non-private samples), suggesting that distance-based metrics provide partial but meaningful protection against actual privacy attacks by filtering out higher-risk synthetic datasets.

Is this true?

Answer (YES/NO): NO